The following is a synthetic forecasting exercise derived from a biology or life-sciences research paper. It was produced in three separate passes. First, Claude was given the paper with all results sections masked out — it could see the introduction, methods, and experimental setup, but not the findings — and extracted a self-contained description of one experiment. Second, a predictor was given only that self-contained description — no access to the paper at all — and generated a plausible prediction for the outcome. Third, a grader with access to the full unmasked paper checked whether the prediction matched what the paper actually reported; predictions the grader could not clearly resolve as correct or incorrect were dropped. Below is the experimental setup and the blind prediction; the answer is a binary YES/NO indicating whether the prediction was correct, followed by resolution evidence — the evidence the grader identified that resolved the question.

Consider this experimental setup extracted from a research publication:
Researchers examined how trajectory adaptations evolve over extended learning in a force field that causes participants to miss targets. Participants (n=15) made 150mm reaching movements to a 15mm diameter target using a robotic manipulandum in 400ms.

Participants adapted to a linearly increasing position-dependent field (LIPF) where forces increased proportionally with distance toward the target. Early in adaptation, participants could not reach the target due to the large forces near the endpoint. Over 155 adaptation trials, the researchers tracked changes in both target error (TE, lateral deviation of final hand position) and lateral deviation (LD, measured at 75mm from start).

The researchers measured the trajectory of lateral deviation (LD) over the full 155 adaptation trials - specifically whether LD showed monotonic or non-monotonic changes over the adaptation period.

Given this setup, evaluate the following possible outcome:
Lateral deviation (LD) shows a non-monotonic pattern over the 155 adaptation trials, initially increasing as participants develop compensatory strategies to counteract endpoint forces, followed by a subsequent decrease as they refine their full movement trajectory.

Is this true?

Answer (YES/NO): YES